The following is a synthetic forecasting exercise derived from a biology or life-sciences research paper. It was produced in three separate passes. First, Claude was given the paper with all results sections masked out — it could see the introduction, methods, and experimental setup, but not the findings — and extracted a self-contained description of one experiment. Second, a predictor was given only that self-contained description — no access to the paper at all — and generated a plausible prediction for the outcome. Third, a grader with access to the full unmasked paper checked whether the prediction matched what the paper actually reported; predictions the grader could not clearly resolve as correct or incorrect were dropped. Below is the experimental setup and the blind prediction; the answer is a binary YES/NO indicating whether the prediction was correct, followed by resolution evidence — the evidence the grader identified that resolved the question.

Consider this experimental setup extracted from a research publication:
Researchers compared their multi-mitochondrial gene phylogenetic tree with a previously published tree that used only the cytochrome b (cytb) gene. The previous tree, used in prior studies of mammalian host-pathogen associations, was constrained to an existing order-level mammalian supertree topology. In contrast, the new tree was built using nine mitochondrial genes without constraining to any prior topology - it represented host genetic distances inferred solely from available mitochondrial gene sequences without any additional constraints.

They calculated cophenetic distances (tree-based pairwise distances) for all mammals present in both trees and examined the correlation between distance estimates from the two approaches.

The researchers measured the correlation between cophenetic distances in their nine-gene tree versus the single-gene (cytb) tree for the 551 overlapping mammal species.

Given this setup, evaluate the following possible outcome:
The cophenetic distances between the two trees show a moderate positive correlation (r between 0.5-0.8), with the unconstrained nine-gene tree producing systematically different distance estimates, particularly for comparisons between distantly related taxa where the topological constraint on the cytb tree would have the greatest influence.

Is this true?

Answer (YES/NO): NO